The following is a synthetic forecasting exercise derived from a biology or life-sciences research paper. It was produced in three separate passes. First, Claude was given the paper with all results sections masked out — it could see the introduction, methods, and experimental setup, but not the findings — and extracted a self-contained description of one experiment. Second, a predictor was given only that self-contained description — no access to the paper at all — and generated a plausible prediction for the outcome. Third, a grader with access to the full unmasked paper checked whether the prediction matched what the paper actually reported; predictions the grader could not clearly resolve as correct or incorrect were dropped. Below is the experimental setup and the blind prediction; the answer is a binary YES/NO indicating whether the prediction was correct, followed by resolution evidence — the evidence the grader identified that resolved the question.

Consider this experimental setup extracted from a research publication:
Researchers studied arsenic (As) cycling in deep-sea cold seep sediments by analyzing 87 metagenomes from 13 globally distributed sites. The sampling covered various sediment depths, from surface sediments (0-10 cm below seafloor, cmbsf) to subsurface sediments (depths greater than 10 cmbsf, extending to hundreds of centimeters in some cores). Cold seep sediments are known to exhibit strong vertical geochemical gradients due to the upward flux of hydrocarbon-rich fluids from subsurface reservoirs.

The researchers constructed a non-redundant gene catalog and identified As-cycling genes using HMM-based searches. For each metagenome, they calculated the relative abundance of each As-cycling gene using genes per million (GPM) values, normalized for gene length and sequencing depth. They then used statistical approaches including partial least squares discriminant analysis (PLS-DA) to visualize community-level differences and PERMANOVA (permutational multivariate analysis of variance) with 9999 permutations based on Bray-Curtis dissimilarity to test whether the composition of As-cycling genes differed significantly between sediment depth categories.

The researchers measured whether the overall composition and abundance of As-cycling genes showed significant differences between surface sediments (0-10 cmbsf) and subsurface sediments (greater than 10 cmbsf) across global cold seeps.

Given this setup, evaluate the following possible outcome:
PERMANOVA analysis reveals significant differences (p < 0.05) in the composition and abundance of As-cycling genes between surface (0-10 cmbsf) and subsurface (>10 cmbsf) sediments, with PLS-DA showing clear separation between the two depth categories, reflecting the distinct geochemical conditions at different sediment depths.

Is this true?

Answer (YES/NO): YES